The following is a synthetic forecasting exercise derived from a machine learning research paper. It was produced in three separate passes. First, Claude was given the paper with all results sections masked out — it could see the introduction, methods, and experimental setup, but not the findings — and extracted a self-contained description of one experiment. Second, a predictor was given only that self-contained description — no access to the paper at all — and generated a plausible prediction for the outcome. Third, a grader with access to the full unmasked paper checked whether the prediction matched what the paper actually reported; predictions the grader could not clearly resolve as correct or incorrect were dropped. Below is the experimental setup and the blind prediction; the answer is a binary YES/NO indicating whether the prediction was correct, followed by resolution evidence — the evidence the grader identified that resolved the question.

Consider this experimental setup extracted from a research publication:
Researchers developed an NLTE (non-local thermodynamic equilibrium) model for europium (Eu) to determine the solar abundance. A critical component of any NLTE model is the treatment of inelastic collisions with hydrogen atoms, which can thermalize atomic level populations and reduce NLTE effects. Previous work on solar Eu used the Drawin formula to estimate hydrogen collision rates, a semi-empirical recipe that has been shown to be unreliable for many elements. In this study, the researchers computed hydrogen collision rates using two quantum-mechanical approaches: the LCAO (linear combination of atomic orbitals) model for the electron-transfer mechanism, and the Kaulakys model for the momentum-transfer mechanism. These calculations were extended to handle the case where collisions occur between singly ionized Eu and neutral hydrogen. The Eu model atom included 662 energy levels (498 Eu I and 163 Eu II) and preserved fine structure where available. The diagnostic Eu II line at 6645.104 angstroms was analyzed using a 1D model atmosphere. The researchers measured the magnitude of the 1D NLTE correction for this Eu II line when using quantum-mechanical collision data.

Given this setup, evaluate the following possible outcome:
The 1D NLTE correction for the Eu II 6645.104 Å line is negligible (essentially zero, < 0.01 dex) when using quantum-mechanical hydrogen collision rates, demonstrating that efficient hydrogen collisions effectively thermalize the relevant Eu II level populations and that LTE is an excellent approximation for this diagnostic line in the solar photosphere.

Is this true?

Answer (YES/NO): NO